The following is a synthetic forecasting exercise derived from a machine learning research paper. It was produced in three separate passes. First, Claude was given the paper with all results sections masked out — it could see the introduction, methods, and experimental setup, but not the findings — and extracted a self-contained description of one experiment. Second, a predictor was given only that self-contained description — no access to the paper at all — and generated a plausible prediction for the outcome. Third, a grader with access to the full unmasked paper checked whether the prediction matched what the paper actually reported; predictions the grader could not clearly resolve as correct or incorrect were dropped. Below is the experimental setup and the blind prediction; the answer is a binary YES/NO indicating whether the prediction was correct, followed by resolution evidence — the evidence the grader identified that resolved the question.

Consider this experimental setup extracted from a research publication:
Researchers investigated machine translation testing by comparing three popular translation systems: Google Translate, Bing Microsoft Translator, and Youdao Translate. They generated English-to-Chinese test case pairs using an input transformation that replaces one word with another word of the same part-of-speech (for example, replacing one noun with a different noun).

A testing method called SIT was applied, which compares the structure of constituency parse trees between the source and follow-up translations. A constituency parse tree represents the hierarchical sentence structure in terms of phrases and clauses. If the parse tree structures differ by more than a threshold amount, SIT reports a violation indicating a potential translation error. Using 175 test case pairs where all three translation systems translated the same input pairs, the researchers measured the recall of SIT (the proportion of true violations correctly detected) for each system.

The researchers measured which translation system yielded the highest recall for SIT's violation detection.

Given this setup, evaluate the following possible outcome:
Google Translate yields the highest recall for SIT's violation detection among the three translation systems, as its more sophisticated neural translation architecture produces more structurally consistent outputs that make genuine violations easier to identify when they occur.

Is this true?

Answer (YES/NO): NO